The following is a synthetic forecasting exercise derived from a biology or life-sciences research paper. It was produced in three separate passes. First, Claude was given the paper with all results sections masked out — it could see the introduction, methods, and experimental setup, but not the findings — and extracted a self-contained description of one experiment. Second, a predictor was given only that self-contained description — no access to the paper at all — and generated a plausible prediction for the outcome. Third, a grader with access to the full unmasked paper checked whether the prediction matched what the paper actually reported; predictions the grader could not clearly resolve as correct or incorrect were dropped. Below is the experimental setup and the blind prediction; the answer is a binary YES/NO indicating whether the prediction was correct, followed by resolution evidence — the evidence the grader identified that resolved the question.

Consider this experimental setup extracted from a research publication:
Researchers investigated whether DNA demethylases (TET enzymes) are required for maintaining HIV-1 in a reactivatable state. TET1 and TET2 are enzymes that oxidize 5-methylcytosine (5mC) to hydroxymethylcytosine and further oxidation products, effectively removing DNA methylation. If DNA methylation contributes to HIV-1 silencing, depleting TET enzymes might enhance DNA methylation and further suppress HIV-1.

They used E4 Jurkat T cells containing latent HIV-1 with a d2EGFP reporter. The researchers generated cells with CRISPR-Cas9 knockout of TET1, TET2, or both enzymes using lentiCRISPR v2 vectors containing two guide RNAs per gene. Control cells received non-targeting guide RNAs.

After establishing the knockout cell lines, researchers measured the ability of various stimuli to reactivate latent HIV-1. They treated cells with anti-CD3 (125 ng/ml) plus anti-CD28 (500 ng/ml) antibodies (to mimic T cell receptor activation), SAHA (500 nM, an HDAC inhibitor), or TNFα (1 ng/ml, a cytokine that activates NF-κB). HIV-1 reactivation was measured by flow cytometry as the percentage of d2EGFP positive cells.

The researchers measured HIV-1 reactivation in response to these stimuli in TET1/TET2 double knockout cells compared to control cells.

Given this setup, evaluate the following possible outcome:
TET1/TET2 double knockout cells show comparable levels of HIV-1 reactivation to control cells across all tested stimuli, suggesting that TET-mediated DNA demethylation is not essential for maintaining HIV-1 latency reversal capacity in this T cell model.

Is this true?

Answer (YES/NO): NO